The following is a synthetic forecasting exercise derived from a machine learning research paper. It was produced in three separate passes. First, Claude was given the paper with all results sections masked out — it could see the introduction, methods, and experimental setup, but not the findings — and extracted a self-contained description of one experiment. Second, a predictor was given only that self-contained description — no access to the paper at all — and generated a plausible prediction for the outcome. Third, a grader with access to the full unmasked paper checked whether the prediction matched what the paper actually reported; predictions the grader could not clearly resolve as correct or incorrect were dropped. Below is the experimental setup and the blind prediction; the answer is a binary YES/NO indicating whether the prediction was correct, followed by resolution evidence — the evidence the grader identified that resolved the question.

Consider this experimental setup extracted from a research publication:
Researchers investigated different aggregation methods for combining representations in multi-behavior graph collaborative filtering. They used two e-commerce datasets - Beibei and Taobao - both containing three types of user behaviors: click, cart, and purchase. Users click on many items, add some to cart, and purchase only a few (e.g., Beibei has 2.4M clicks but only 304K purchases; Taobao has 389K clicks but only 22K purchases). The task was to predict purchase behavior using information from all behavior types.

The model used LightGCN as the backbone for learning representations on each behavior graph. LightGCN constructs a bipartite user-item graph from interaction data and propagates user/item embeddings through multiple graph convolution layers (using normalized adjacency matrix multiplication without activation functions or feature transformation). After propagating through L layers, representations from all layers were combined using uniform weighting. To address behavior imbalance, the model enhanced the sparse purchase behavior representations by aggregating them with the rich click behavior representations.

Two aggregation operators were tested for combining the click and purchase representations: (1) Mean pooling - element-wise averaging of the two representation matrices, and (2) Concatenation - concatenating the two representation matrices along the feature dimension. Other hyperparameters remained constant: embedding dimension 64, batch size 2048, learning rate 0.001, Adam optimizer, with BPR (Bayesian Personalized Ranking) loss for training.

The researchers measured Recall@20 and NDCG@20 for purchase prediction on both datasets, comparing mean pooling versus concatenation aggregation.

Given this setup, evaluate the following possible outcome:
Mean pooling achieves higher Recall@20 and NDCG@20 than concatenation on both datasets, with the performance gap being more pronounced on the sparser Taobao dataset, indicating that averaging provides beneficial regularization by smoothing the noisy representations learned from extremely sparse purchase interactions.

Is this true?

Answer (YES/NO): NO